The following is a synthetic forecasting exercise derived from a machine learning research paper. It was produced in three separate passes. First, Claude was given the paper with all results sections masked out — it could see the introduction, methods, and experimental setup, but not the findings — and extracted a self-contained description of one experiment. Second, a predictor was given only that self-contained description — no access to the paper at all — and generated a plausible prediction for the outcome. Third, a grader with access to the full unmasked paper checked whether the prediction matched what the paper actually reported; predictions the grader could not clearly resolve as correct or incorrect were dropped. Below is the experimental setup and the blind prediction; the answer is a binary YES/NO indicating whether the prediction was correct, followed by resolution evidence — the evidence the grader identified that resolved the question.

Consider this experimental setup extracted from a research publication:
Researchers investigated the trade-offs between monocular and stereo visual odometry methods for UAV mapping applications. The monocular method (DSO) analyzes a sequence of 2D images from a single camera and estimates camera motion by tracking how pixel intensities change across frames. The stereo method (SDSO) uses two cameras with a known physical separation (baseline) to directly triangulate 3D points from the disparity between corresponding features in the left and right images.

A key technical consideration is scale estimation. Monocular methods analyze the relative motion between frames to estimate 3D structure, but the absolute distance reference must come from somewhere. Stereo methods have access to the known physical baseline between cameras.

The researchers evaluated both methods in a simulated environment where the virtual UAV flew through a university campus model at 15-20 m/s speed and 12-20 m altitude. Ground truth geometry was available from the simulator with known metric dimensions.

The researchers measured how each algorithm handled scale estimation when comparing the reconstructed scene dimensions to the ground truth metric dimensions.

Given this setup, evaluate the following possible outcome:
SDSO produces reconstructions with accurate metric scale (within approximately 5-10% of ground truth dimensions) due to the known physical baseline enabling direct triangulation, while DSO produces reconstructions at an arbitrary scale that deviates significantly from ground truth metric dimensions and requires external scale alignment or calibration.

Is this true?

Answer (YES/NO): NO